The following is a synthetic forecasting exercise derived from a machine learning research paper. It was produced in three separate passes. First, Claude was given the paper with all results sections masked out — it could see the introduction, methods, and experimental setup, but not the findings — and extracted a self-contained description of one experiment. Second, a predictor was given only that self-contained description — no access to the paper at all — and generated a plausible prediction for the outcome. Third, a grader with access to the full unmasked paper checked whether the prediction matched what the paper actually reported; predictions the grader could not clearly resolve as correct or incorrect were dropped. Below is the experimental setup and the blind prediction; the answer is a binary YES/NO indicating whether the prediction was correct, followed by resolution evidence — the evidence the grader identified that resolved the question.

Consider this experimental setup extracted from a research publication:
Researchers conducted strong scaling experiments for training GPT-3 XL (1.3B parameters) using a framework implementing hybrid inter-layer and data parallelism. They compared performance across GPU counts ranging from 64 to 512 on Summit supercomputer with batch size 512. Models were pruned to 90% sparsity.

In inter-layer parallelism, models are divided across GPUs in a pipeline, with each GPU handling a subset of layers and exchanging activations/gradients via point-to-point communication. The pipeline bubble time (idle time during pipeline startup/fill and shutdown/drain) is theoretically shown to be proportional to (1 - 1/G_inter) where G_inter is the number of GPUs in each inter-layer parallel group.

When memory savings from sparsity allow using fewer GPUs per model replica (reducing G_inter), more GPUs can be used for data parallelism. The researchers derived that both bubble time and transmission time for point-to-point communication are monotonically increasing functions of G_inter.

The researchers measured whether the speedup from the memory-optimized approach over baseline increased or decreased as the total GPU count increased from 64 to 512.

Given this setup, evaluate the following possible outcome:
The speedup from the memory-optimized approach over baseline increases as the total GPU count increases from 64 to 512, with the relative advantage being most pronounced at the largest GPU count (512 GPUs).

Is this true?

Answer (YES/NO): YES